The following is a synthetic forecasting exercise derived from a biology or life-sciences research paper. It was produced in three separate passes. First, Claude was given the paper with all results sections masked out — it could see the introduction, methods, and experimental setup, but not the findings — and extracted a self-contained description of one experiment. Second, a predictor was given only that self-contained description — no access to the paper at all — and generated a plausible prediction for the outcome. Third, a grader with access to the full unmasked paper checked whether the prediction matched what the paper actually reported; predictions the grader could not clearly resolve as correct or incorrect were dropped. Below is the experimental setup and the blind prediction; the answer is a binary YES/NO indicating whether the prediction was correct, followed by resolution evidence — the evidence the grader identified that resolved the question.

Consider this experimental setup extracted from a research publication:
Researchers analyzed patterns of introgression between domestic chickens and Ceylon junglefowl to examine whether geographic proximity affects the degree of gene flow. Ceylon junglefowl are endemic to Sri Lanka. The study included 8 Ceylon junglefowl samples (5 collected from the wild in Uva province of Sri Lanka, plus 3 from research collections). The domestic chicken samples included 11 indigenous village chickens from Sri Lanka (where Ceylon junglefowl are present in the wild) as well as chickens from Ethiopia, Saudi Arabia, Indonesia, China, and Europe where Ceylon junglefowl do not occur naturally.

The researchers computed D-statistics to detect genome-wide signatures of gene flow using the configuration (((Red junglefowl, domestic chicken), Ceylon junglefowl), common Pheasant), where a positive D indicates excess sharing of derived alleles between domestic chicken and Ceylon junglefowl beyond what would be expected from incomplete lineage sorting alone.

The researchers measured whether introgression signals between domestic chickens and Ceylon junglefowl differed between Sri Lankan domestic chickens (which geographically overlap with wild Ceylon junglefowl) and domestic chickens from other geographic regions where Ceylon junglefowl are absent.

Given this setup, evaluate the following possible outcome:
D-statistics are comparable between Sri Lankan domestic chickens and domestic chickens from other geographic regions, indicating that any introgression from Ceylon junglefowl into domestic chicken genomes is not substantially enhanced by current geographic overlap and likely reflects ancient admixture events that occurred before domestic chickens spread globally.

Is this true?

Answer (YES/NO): NO